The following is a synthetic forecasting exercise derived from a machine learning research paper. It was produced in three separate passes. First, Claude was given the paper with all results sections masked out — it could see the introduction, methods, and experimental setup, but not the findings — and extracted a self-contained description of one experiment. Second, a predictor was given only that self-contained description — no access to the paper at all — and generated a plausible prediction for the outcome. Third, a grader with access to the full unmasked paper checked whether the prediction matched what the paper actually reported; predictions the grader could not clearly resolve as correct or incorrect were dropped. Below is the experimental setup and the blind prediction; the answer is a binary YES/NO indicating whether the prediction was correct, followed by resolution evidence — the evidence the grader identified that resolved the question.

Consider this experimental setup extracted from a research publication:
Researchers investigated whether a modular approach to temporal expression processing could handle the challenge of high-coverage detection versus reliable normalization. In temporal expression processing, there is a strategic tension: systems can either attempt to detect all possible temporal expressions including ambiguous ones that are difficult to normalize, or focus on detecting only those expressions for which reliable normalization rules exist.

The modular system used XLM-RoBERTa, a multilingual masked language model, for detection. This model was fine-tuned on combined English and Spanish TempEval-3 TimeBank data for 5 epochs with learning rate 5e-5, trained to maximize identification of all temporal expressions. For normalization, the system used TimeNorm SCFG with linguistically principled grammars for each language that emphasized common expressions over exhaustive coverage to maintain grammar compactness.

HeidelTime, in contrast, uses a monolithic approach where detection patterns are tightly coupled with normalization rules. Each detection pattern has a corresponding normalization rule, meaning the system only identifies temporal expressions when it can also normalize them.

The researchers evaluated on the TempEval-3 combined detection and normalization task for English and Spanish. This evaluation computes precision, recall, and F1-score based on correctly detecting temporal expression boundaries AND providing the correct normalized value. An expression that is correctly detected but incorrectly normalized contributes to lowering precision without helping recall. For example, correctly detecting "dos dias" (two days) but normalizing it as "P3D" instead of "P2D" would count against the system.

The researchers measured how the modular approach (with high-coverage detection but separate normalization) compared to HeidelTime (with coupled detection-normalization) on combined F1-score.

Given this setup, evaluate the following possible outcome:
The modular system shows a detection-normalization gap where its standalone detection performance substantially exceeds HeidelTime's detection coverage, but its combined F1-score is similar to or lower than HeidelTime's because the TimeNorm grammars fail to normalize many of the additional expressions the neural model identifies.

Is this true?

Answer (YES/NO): NO